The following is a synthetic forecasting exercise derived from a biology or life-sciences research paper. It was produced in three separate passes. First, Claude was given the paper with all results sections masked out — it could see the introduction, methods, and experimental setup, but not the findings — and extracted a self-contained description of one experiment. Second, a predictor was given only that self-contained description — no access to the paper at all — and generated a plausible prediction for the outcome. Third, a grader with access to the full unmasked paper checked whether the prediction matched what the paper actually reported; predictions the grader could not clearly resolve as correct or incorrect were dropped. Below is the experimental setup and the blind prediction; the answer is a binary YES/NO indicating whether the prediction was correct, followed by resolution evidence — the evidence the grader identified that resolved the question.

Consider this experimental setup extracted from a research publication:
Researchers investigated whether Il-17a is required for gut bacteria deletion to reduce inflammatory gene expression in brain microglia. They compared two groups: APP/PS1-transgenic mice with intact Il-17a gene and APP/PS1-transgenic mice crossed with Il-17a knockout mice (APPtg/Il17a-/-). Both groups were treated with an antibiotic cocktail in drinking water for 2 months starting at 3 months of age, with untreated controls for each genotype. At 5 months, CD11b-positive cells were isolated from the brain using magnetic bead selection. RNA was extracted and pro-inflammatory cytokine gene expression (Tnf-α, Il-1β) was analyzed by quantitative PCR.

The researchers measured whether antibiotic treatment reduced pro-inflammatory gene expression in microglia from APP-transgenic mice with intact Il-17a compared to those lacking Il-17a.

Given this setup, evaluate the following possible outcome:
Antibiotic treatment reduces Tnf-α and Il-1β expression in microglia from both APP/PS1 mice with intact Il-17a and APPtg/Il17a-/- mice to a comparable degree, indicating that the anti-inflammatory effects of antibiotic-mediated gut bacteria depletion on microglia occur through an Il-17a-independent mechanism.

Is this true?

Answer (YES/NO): NO